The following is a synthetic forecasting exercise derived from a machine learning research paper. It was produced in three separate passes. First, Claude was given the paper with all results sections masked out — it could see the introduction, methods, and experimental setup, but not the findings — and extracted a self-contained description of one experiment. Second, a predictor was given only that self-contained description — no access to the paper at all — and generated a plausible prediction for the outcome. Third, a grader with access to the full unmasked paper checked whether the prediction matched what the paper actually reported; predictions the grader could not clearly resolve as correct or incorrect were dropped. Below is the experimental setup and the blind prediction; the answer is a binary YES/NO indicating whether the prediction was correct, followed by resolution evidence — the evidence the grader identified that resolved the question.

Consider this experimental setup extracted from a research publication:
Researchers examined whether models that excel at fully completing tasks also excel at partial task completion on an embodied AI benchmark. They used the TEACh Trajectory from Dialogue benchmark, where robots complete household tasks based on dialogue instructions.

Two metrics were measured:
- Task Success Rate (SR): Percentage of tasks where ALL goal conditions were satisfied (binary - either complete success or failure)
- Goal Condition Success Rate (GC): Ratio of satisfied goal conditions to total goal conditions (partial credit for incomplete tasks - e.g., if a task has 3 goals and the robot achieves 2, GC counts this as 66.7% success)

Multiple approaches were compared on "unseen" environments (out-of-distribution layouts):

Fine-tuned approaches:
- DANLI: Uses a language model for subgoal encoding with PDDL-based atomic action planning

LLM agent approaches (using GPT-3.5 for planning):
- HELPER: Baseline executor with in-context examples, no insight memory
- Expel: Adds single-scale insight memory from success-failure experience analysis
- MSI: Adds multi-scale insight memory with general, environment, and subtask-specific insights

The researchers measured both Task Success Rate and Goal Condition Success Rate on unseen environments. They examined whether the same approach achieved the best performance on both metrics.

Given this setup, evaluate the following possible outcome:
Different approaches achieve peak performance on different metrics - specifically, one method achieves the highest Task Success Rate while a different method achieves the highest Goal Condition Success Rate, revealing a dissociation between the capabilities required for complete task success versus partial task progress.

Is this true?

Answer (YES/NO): YES